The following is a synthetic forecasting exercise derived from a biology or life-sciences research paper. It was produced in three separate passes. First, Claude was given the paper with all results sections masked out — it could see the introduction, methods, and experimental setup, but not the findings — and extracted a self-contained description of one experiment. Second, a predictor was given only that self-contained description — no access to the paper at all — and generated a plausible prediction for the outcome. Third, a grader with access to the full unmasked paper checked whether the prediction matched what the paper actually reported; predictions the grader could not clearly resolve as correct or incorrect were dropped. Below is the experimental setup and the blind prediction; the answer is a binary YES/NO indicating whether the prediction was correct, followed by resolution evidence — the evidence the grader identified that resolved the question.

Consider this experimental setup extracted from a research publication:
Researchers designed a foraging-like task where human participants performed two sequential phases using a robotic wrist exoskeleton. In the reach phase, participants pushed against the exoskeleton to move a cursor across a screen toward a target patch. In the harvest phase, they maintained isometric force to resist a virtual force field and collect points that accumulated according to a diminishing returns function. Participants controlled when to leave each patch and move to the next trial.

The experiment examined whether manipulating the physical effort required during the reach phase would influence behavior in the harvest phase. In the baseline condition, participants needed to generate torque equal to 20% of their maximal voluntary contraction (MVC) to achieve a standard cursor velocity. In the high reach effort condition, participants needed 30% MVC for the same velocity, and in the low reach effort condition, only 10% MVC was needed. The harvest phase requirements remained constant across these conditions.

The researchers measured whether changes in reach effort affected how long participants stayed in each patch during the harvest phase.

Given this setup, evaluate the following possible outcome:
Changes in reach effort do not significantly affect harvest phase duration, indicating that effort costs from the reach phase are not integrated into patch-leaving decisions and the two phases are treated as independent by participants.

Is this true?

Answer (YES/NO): YES